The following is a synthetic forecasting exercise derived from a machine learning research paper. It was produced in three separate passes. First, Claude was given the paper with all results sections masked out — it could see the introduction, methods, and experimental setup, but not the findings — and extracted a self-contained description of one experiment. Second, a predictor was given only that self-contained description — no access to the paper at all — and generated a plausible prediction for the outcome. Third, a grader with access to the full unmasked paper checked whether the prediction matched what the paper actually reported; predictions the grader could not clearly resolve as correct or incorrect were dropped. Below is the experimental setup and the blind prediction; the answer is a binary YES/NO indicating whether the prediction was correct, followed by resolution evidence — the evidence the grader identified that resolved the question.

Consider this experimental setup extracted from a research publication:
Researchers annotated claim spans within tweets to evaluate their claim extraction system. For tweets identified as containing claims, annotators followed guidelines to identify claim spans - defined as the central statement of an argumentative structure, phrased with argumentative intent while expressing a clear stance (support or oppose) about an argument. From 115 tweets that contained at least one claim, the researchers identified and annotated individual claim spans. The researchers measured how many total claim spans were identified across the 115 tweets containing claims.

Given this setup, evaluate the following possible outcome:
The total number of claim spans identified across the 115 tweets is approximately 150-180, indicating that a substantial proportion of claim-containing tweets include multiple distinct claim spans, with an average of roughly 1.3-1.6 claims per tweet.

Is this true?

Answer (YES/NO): NO